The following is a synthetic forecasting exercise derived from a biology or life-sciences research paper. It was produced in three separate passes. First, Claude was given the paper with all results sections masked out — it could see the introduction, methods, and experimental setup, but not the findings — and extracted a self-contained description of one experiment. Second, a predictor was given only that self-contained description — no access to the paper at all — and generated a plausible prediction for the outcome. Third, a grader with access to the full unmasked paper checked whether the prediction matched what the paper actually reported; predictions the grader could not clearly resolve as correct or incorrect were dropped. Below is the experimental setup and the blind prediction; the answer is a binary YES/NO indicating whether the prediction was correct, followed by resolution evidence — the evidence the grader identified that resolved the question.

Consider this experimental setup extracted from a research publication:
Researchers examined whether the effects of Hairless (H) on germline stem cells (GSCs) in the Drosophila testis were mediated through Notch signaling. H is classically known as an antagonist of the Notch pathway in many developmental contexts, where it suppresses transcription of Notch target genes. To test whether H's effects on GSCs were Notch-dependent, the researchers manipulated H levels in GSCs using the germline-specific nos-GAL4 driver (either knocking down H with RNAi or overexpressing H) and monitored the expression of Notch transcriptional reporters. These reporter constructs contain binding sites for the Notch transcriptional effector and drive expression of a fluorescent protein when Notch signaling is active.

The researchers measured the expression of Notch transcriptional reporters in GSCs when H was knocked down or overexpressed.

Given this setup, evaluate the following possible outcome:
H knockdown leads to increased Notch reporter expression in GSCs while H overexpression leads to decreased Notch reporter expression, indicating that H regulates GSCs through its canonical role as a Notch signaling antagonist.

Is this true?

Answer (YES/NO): NO